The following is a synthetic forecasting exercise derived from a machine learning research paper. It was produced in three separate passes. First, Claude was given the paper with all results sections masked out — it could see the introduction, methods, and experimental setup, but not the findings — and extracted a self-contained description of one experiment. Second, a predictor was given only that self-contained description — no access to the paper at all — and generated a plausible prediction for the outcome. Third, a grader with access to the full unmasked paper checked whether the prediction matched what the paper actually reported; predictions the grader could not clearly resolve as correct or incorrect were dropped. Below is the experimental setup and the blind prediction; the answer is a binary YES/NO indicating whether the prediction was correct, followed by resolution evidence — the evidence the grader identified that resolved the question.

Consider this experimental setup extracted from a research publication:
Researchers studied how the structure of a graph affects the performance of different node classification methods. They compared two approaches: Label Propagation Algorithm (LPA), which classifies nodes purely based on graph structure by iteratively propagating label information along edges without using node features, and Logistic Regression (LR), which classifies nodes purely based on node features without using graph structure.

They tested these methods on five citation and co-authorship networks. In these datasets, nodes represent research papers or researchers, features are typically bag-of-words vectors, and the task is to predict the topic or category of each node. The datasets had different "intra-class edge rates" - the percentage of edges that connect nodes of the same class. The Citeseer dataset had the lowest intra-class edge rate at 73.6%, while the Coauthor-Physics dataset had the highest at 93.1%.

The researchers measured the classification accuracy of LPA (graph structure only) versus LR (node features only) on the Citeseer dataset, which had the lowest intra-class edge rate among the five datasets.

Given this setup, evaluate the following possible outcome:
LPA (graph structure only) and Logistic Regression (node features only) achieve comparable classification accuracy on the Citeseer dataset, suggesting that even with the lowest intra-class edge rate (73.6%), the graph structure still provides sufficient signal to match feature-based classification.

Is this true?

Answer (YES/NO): YES